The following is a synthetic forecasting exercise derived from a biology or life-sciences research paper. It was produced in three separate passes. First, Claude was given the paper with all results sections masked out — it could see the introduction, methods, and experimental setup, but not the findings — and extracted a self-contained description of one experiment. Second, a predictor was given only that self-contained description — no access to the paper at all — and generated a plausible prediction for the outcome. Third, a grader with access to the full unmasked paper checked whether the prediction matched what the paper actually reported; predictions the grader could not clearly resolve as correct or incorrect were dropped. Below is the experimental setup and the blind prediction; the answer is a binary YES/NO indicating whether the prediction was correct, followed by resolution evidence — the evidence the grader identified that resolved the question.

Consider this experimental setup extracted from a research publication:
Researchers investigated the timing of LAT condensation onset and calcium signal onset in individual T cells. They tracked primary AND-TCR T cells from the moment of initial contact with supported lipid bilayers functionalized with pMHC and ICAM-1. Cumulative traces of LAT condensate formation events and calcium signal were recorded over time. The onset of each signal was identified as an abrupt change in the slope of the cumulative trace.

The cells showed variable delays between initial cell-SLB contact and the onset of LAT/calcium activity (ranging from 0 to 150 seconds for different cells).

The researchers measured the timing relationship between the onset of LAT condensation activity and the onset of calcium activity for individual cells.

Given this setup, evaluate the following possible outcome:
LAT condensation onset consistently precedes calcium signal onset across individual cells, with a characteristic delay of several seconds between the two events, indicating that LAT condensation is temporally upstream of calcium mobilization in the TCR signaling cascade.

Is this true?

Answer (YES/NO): NO